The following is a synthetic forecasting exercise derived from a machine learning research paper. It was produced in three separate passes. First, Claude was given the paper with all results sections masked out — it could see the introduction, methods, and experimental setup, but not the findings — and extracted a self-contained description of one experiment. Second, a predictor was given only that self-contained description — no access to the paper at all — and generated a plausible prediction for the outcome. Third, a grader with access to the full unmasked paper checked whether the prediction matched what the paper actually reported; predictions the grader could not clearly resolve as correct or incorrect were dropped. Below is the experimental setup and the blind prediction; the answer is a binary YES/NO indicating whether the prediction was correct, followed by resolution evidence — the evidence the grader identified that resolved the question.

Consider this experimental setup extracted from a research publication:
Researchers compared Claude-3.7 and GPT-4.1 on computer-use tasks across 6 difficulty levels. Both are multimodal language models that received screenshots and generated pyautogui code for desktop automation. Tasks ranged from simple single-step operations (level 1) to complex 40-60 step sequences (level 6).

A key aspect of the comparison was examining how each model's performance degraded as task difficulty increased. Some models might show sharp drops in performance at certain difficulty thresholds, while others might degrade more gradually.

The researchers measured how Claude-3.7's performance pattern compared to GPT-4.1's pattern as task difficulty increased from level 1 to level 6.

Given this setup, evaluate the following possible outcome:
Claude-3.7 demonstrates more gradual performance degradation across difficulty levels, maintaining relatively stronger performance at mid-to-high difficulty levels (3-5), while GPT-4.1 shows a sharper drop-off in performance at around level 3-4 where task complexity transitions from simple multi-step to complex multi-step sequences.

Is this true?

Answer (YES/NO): YES